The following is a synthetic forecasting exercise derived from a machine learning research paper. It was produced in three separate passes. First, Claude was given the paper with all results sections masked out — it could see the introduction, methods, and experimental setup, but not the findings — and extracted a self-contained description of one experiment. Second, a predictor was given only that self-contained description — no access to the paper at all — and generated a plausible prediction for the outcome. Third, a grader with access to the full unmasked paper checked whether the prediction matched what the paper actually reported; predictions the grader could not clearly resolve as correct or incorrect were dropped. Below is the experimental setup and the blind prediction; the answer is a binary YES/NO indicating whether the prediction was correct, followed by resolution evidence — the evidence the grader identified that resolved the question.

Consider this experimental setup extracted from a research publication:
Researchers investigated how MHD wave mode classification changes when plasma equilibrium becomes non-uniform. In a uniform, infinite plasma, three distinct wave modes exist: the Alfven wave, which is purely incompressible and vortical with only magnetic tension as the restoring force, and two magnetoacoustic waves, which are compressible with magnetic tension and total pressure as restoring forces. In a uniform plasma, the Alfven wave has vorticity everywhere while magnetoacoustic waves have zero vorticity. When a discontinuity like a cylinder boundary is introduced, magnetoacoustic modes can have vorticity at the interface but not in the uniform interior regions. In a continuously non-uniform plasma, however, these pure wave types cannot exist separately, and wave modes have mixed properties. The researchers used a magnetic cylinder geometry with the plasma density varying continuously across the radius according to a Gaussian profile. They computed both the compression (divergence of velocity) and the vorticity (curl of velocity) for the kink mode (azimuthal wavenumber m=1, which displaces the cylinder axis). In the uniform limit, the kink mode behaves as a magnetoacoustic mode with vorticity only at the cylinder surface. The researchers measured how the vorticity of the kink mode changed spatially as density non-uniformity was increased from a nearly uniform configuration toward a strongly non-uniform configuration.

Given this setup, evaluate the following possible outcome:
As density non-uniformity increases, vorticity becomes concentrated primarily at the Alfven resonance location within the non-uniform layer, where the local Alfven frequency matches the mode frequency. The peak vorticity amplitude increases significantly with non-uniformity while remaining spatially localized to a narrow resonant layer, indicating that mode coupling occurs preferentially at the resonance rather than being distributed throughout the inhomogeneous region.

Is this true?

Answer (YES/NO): NO